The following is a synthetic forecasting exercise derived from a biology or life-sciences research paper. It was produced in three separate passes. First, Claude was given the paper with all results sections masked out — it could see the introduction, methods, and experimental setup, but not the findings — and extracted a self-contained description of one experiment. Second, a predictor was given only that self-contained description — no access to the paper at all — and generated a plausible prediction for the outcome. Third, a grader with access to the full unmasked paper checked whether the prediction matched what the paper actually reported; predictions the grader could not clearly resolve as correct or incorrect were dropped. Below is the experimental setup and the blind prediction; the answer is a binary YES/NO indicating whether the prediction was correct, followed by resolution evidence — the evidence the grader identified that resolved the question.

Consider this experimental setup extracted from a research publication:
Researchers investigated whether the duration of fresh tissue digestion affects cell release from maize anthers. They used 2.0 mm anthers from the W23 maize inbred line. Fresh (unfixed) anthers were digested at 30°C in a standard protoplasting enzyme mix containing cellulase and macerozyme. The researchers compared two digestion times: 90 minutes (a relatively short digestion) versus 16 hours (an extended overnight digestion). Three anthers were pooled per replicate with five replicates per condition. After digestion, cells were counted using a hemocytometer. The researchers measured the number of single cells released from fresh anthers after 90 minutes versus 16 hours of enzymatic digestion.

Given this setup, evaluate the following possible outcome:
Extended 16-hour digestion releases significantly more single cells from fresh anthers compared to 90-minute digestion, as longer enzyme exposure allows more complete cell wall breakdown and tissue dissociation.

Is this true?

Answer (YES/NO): YES